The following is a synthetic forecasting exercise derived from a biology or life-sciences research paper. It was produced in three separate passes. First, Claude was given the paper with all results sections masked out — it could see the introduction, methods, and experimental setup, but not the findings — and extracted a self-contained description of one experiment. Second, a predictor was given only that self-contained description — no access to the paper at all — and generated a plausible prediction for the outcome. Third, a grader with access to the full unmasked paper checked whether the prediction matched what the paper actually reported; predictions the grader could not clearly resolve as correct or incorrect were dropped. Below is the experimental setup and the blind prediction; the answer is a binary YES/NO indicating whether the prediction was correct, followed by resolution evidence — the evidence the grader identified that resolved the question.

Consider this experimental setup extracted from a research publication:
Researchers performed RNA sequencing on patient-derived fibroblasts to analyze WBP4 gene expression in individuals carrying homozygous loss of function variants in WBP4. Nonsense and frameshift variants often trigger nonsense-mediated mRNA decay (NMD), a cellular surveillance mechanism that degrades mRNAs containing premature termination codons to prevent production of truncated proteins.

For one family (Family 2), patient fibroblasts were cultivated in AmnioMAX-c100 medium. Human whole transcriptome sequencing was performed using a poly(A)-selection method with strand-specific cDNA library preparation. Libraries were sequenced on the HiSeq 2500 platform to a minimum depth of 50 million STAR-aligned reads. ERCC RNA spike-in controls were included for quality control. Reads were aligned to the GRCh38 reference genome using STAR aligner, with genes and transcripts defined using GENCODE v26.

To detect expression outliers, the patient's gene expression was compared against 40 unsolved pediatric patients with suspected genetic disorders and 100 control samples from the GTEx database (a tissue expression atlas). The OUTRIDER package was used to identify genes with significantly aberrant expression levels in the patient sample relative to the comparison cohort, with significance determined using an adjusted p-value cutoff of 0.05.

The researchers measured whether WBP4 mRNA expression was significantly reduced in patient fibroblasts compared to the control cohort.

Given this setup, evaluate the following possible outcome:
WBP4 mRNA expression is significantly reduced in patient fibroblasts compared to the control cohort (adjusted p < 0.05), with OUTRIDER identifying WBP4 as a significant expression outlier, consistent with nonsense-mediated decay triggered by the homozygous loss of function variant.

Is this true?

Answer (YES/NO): NO